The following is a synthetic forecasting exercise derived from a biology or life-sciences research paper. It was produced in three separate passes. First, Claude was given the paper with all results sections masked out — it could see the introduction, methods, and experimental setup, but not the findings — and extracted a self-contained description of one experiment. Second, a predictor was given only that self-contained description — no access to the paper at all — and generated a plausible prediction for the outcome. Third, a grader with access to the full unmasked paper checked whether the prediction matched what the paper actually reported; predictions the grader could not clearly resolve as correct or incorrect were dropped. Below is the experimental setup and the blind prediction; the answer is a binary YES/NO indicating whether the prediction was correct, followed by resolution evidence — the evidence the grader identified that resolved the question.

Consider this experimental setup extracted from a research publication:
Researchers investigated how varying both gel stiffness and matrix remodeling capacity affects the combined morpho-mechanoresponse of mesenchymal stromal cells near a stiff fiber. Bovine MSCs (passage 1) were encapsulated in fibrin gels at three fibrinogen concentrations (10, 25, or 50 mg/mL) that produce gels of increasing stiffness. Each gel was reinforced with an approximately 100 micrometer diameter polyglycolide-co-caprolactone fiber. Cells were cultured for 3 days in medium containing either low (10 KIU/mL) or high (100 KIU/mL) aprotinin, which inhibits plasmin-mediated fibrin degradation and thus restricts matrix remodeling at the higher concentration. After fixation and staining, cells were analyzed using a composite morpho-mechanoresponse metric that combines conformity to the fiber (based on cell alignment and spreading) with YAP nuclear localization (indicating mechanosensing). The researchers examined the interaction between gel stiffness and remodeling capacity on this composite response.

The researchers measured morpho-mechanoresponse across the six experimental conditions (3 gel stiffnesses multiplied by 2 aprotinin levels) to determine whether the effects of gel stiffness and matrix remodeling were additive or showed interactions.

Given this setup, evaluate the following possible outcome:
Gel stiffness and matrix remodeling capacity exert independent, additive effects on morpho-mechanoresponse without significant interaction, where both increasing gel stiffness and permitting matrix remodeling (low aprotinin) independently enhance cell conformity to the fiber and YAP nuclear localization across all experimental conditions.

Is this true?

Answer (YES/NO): NO